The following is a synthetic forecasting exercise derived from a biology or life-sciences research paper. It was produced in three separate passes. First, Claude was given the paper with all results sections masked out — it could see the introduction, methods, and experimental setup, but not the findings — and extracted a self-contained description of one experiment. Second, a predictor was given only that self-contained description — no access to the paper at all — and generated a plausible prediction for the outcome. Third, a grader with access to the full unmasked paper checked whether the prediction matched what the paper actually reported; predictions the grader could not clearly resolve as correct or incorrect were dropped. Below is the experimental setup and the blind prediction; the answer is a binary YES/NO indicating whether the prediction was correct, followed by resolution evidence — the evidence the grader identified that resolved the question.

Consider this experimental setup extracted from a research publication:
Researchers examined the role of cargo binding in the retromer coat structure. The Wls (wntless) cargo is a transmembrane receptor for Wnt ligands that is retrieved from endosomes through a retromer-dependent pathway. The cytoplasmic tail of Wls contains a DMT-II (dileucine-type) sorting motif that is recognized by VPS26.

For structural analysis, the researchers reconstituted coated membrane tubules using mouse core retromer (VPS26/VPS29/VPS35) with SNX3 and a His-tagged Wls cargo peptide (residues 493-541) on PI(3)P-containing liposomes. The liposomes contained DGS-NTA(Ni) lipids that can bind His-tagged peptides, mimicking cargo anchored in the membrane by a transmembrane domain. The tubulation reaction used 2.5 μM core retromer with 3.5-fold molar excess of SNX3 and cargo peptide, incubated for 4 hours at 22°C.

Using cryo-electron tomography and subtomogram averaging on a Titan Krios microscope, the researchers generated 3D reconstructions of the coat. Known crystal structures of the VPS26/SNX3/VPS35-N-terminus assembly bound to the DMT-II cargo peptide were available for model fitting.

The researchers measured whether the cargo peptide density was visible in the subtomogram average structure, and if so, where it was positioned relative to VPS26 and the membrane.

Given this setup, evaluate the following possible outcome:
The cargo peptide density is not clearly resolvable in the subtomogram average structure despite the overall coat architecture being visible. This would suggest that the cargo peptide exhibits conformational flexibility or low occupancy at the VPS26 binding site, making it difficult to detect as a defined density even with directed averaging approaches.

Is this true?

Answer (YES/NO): NO